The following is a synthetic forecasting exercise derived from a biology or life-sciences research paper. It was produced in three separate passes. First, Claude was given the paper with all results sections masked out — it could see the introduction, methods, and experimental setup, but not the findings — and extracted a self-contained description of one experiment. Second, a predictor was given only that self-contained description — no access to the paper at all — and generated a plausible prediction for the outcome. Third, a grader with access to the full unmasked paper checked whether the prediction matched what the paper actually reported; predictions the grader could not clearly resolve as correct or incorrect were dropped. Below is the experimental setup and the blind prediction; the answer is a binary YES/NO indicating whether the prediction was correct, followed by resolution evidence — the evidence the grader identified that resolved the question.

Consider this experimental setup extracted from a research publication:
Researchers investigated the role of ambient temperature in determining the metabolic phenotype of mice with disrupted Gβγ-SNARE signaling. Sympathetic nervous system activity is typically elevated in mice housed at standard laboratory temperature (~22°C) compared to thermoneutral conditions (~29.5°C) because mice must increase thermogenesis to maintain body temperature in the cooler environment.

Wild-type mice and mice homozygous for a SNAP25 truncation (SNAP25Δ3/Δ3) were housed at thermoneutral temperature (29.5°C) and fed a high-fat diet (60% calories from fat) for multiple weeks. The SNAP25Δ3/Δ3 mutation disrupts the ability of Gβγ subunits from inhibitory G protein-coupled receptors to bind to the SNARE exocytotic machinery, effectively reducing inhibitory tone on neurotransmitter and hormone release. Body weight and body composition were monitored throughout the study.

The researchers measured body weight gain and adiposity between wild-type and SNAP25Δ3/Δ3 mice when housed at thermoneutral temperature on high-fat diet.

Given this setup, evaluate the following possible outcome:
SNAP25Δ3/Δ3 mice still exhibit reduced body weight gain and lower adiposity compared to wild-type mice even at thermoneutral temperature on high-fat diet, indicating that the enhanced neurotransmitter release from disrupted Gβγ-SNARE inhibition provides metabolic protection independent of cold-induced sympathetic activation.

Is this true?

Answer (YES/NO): NO